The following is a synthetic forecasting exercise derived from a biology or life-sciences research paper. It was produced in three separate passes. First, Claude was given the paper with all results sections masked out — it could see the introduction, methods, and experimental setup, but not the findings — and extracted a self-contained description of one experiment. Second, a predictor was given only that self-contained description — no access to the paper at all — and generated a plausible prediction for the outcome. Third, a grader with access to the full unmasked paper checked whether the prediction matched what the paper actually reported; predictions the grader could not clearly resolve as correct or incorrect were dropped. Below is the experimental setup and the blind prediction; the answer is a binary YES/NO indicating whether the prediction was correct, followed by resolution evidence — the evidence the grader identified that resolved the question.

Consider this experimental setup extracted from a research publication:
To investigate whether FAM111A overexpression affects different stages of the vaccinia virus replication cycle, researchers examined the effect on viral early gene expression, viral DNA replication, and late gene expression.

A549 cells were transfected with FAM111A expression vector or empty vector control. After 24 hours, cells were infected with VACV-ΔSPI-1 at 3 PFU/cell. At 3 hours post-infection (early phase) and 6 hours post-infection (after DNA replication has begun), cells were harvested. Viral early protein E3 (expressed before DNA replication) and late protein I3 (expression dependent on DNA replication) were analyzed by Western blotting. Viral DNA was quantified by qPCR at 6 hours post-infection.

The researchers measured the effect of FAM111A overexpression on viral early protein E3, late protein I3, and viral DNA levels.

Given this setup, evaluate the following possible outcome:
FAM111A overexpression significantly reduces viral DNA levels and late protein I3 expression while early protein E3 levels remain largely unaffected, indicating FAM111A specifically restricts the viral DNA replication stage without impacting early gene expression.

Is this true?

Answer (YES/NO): YES